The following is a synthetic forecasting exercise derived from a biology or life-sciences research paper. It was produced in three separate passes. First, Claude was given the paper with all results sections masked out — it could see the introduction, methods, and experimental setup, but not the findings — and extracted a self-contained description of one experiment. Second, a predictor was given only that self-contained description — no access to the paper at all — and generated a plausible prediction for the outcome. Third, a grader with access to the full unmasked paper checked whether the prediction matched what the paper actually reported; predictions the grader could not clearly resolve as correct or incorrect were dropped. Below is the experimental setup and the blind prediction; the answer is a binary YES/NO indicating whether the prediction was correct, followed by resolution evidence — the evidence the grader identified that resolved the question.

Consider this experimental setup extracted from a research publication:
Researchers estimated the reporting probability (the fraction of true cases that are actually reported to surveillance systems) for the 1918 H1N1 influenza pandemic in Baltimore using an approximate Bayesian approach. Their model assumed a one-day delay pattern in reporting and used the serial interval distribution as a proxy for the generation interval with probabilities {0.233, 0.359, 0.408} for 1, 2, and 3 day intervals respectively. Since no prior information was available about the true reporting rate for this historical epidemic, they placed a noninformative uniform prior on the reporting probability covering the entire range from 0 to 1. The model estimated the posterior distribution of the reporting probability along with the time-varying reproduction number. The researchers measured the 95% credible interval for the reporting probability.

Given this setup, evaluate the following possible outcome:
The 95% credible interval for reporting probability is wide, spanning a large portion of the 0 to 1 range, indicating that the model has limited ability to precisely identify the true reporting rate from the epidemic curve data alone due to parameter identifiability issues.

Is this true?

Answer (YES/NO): NO